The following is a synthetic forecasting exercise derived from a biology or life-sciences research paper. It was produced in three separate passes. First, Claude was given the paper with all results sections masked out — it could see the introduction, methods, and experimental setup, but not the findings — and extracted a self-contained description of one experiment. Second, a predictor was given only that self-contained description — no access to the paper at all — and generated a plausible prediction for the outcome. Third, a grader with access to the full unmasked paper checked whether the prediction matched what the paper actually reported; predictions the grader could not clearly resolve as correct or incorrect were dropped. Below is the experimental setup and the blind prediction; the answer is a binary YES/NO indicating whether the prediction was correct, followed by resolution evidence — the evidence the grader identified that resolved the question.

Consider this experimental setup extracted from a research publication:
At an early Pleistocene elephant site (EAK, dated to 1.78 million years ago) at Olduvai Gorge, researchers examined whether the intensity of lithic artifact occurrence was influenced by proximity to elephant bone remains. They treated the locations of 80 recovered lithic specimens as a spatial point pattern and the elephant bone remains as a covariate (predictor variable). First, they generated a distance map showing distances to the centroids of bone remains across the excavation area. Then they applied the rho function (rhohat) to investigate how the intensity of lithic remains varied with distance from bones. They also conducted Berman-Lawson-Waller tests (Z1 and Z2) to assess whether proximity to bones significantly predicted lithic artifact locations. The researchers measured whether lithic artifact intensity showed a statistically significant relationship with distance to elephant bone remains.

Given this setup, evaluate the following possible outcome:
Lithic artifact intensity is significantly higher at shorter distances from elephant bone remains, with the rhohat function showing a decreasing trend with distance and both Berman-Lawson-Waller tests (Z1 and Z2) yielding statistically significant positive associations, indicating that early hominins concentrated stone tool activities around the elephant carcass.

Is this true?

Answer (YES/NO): YES